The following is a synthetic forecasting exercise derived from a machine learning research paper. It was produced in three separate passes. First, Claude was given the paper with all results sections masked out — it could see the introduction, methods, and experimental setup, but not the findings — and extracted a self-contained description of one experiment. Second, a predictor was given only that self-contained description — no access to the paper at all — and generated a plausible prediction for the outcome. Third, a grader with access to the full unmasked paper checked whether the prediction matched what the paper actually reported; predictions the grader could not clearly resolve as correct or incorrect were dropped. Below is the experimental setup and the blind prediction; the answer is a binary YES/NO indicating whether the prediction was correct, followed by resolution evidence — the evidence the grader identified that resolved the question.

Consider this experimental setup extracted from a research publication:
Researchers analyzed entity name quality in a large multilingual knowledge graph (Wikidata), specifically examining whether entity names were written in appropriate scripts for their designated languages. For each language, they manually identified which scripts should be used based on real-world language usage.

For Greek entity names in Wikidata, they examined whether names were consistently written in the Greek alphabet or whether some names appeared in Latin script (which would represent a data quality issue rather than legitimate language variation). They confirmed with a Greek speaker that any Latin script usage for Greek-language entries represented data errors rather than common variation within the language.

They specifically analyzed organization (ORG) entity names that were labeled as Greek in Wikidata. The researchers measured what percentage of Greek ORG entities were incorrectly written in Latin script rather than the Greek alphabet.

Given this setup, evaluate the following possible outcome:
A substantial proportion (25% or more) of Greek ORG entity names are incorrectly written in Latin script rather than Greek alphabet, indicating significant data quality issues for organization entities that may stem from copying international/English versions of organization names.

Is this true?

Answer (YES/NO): NO